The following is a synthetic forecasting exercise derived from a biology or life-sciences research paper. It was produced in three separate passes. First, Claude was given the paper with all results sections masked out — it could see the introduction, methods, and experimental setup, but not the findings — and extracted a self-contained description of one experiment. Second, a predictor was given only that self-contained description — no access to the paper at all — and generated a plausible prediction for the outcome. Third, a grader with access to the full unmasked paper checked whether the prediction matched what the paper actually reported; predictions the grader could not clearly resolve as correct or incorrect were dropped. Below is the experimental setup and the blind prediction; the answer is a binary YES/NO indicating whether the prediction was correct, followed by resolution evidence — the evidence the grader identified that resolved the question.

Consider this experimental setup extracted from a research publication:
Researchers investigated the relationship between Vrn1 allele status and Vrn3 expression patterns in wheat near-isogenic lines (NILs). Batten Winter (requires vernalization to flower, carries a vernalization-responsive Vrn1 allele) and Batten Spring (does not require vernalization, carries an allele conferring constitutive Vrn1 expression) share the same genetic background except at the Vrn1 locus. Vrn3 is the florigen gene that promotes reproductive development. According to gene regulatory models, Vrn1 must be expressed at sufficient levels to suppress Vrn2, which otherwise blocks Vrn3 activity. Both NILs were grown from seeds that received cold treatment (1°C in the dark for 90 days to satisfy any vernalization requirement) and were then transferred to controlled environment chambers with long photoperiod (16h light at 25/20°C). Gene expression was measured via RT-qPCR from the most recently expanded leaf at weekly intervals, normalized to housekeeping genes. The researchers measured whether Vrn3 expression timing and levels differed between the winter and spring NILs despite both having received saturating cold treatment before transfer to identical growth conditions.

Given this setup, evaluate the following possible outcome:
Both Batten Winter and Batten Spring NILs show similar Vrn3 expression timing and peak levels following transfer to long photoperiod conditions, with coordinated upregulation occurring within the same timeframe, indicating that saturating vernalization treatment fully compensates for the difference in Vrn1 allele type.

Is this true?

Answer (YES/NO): NO